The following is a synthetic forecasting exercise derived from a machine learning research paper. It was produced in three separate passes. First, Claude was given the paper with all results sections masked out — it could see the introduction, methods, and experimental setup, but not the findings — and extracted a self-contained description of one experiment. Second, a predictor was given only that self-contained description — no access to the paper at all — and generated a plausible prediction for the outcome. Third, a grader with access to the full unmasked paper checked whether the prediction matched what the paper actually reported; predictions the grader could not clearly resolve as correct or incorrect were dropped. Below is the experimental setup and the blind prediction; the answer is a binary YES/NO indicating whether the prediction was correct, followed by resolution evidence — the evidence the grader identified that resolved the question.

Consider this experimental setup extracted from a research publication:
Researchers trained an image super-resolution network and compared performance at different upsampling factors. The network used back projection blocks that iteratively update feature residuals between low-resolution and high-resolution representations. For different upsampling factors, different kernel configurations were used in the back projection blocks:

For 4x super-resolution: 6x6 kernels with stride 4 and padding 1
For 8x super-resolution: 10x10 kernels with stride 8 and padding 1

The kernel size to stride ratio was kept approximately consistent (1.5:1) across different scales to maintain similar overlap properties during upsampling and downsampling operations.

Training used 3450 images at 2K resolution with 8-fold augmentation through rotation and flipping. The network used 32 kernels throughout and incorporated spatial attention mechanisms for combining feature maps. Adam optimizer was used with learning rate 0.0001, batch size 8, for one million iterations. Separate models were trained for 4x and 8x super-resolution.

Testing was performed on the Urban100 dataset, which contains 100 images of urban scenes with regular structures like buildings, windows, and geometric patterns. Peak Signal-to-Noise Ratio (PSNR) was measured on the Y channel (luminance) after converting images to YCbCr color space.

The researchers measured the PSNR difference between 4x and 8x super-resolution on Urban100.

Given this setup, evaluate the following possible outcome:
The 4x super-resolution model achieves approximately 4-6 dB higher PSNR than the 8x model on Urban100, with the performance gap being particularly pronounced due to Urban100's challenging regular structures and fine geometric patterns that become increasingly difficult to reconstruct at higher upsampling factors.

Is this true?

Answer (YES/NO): YES